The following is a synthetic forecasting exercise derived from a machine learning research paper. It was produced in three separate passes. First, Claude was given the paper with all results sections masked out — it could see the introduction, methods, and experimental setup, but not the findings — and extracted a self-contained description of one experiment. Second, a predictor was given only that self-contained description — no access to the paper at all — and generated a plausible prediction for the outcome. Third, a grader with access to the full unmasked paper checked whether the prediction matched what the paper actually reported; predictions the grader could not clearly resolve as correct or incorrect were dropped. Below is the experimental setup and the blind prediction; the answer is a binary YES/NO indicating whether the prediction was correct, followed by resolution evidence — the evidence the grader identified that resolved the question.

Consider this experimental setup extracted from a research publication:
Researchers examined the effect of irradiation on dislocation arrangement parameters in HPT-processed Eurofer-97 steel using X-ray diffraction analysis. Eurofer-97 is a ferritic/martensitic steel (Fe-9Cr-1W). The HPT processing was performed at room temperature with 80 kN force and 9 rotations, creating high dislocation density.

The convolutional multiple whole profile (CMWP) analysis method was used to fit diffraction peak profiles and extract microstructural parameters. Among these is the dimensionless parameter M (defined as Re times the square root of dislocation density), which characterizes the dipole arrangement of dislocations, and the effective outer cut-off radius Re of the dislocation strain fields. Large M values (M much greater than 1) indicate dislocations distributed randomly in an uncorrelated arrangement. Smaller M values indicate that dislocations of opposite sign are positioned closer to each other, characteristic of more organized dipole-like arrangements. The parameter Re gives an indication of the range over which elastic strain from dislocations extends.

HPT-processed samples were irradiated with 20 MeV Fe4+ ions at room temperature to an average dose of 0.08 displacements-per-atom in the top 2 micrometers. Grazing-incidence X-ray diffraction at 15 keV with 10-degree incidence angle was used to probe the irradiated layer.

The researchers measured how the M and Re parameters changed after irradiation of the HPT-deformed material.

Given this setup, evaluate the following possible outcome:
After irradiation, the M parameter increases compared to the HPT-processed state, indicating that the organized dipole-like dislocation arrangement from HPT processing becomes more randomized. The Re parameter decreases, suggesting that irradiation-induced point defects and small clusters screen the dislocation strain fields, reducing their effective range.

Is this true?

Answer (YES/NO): NO